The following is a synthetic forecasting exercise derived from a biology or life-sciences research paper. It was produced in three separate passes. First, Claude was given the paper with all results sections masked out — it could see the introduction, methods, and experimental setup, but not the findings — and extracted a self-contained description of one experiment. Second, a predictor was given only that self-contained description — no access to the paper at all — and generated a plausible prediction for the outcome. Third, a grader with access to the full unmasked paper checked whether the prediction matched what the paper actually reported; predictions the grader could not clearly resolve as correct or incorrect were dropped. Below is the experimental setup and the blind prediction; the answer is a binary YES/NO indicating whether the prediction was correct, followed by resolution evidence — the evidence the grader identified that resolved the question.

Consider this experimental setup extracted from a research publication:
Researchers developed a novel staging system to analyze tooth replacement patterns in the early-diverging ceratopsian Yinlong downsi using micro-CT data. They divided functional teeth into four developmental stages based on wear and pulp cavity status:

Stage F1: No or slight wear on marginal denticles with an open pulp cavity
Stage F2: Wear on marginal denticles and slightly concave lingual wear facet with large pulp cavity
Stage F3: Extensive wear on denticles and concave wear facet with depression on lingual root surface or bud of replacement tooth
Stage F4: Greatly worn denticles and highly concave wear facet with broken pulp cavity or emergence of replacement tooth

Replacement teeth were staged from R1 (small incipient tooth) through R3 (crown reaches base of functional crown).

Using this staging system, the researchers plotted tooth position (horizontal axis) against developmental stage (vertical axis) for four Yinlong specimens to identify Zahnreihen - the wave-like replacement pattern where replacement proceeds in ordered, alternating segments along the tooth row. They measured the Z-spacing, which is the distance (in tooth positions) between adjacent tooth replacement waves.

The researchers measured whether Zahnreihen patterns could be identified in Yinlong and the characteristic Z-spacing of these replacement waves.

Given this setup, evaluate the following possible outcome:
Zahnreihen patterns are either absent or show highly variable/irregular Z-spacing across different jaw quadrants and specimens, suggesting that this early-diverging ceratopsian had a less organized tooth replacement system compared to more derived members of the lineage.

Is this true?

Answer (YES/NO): NO